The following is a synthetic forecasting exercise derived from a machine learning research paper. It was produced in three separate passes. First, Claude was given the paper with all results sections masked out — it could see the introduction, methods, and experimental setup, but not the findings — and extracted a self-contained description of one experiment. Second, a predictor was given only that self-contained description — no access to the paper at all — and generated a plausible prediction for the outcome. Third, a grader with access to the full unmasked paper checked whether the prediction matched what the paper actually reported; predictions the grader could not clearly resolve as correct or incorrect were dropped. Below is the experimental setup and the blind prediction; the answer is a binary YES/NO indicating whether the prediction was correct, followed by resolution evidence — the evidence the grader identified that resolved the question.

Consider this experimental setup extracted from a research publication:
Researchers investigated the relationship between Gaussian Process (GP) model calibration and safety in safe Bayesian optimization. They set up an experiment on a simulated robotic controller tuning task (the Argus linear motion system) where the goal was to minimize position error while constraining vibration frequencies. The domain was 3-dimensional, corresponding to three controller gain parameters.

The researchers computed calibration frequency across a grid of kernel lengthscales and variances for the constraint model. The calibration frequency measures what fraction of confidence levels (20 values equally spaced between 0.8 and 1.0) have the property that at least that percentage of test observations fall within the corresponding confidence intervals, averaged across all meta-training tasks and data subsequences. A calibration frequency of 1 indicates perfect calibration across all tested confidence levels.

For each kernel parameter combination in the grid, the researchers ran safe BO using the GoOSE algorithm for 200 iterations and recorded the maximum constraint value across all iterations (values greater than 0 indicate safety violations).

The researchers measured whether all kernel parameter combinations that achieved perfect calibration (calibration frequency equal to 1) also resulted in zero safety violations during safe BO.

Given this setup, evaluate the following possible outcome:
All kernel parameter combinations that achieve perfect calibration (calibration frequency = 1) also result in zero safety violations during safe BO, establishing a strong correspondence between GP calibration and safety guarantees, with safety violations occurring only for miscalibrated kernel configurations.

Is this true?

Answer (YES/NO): YES